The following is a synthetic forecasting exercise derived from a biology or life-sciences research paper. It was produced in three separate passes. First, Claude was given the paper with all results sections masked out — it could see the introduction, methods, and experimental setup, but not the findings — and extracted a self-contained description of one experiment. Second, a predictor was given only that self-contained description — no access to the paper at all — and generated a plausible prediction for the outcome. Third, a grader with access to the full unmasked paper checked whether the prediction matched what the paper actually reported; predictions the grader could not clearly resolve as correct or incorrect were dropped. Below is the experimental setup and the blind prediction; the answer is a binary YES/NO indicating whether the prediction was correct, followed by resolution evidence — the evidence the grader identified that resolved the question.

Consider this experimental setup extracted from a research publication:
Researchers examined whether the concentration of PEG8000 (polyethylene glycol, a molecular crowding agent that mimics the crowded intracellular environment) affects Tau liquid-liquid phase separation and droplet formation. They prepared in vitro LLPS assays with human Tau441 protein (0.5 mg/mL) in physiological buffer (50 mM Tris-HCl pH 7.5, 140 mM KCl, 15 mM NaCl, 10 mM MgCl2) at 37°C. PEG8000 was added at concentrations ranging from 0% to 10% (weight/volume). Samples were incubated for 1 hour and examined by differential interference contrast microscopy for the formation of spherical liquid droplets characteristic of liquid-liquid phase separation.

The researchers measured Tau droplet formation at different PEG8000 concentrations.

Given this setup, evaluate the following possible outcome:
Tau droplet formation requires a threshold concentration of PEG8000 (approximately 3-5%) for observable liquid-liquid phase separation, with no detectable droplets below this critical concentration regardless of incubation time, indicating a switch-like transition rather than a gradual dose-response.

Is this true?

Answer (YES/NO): NO